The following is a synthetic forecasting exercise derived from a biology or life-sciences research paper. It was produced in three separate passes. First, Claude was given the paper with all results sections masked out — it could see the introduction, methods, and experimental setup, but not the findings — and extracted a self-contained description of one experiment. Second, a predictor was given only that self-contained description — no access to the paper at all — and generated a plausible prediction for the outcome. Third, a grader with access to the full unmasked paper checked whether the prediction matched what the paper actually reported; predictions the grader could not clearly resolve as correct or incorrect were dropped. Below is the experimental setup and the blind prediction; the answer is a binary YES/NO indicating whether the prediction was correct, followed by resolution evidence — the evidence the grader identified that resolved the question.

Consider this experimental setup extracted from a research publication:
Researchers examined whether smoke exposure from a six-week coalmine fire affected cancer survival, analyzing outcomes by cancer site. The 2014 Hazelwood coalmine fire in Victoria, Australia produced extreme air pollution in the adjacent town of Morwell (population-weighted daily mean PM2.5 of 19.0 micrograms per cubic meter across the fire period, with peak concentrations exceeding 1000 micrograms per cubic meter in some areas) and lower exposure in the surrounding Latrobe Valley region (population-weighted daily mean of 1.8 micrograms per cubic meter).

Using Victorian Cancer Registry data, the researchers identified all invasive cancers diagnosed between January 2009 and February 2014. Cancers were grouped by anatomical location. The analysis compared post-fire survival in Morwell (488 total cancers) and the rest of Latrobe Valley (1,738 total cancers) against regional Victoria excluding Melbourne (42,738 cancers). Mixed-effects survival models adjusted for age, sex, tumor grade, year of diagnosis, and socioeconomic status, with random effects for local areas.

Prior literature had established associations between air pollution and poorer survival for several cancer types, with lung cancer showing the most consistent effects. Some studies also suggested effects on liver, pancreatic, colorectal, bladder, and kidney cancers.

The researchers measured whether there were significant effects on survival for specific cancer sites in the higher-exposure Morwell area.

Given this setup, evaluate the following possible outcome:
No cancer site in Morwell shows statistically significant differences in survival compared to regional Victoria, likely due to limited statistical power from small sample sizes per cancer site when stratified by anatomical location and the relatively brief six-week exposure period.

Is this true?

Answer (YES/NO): NO